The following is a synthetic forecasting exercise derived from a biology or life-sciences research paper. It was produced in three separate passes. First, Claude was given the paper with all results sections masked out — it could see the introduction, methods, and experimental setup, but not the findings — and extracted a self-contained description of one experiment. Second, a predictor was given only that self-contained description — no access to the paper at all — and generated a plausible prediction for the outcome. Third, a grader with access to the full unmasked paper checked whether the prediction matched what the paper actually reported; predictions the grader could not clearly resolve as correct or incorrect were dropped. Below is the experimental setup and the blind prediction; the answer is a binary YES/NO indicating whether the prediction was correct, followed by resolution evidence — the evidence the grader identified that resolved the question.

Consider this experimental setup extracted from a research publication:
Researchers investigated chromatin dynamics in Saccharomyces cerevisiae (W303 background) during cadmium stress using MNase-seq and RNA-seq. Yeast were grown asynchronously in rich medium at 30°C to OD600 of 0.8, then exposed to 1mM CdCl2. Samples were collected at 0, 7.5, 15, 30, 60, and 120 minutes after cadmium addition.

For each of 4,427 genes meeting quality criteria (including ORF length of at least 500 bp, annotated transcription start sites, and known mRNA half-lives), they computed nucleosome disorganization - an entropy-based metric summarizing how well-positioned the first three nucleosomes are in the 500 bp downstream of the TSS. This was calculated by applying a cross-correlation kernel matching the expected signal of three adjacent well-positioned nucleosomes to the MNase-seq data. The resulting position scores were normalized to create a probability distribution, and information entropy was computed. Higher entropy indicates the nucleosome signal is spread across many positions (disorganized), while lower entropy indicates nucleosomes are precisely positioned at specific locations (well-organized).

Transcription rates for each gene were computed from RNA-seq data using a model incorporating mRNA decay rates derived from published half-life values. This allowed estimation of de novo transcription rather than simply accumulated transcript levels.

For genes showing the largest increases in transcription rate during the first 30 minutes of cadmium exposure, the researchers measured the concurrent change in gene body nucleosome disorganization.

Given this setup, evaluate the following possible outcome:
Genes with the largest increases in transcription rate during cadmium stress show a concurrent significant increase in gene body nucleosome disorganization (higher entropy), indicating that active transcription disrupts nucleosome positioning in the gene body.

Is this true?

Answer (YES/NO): YES